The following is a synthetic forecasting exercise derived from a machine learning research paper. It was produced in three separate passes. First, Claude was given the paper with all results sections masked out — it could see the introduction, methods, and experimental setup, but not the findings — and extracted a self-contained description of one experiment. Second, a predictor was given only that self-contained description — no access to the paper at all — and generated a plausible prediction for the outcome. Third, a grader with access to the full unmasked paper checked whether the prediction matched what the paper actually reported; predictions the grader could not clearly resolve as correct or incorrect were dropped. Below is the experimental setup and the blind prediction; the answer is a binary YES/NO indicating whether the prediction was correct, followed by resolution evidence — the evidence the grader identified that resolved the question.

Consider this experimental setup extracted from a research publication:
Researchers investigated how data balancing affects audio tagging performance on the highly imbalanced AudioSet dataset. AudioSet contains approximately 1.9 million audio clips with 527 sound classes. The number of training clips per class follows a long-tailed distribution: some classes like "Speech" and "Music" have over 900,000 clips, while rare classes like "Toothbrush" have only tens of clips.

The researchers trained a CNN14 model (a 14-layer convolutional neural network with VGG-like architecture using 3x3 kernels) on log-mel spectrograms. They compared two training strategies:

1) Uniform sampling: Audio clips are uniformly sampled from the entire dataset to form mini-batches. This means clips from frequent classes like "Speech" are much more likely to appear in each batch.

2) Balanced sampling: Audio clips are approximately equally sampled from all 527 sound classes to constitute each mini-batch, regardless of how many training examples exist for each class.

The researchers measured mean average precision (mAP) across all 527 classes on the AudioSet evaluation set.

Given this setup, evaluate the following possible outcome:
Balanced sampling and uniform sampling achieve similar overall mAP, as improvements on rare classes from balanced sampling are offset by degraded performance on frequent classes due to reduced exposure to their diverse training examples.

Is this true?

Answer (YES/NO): NO